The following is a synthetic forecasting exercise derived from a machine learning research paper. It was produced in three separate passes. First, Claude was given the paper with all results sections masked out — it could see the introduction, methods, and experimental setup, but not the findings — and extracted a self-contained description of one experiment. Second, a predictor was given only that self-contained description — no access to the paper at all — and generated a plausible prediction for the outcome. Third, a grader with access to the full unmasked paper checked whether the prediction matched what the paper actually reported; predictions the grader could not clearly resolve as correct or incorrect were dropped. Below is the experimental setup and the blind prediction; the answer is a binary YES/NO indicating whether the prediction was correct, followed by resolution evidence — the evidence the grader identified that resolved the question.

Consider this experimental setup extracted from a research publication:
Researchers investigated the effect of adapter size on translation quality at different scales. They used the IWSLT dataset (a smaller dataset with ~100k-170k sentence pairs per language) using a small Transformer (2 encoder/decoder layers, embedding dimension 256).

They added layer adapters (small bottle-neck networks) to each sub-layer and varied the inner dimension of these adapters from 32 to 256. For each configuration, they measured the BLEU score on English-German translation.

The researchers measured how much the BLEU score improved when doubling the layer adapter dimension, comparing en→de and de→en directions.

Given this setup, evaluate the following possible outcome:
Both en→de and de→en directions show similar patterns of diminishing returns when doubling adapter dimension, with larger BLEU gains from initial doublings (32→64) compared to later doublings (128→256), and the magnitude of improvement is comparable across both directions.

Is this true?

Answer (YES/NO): NO